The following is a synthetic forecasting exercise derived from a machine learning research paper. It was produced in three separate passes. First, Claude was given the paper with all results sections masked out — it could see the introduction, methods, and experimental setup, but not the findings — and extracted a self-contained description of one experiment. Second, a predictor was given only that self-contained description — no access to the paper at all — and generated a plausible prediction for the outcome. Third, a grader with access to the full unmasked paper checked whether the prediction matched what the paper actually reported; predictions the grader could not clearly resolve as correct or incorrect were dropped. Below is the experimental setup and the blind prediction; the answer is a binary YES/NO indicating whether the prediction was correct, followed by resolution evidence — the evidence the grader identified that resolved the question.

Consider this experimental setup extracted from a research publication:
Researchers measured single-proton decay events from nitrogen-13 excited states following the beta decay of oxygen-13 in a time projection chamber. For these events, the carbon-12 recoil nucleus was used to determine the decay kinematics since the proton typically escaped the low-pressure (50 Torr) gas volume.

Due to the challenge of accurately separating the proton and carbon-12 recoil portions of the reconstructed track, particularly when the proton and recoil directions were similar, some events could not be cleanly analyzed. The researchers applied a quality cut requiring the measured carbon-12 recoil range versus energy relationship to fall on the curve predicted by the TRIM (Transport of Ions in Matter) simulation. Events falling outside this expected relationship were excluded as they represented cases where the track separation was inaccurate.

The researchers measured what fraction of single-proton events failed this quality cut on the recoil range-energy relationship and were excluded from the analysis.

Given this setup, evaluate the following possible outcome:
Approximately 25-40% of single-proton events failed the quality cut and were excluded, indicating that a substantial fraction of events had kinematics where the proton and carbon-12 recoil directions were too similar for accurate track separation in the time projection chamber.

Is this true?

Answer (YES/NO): NO